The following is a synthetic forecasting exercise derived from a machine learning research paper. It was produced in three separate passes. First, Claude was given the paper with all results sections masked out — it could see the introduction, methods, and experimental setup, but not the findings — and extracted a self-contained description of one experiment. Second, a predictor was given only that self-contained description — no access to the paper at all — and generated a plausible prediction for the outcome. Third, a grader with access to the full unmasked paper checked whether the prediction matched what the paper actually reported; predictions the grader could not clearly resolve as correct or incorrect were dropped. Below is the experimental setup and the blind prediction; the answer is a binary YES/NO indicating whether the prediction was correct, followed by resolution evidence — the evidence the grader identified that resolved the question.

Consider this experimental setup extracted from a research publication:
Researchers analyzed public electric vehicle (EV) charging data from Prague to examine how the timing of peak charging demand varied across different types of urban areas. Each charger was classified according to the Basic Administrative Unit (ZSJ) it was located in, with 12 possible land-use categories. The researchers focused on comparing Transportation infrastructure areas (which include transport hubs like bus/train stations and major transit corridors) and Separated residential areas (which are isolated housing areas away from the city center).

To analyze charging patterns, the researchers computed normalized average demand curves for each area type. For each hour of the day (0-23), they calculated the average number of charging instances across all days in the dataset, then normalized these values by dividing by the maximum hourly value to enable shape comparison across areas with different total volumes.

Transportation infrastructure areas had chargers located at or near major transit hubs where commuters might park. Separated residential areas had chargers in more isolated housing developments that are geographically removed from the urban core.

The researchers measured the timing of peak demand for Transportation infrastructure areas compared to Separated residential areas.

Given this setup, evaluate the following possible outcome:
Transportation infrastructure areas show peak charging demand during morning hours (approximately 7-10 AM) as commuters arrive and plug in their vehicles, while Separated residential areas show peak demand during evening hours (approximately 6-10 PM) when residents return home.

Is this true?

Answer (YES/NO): NO